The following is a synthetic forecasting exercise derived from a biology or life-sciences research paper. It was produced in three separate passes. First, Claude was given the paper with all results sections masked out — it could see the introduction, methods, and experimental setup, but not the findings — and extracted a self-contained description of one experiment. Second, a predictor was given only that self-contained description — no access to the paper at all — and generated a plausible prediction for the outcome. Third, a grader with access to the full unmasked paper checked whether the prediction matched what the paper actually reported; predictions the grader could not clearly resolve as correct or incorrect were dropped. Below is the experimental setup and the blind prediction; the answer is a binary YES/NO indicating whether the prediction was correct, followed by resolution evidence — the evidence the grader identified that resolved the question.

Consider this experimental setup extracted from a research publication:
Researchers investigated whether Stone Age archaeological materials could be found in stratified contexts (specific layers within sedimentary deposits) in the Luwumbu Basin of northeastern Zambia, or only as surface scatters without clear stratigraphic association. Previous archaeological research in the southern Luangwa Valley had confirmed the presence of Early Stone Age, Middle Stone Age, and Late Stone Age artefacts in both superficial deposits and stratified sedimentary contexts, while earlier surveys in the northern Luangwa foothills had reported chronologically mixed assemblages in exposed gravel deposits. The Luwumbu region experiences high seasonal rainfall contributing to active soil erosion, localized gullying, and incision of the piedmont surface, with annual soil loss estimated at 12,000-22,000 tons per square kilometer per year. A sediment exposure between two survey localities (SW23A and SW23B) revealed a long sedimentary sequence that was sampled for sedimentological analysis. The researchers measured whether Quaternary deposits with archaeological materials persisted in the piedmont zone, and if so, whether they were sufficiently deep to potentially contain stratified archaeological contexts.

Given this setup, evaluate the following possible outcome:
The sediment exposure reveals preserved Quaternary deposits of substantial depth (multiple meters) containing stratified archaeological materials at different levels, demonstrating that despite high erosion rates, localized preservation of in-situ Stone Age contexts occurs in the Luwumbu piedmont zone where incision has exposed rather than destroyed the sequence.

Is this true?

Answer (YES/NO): NO